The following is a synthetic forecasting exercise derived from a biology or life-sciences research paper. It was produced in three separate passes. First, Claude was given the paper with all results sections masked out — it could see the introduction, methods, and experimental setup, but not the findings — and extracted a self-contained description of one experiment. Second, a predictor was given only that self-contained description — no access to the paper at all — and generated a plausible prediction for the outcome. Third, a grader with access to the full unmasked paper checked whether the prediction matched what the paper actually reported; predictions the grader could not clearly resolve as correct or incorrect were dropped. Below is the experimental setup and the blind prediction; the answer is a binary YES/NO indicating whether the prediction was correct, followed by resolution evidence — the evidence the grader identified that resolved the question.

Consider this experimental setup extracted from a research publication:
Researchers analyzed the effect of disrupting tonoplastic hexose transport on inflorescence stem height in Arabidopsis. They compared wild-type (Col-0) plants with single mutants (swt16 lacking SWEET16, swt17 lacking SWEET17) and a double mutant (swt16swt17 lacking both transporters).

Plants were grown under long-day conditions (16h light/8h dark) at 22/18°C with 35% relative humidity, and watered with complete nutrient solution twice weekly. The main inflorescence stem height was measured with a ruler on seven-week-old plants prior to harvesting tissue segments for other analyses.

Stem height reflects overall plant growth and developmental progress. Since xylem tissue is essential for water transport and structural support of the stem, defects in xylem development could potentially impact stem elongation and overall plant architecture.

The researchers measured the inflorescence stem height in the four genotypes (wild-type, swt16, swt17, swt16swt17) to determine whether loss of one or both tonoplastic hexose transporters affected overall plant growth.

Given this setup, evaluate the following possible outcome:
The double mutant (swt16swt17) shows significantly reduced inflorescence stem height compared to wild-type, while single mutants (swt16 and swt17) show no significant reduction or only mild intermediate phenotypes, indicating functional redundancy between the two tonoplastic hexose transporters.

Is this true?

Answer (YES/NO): NO